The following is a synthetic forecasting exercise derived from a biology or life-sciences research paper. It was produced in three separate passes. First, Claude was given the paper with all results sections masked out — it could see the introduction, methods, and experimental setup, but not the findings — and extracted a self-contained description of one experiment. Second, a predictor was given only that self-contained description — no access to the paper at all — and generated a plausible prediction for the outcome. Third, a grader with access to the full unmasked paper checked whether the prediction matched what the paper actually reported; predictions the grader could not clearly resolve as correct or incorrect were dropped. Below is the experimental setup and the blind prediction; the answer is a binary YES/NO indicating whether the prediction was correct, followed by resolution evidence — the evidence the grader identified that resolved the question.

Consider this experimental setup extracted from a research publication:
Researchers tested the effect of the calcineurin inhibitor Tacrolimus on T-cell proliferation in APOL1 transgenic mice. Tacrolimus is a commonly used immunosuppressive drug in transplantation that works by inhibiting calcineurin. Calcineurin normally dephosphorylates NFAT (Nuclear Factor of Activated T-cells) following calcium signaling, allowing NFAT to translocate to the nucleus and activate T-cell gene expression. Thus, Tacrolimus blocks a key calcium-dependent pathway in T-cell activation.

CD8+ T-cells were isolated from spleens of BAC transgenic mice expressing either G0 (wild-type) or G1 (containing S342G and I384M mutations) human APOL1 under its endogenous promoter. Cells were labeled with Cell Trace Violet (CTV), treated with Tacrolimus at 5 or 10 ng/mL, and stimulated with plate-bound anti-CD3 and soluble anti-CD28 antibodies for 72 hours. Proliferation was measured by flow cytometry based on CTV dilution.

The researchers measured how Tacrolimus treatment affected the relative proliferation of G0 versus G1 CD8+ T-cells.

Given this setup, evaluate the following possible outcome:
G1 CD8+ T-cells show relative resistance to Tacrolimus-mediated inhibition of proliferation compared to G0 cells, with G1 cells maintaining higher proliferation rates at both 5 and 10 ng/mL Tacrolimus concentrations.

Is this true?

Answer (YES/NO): NO